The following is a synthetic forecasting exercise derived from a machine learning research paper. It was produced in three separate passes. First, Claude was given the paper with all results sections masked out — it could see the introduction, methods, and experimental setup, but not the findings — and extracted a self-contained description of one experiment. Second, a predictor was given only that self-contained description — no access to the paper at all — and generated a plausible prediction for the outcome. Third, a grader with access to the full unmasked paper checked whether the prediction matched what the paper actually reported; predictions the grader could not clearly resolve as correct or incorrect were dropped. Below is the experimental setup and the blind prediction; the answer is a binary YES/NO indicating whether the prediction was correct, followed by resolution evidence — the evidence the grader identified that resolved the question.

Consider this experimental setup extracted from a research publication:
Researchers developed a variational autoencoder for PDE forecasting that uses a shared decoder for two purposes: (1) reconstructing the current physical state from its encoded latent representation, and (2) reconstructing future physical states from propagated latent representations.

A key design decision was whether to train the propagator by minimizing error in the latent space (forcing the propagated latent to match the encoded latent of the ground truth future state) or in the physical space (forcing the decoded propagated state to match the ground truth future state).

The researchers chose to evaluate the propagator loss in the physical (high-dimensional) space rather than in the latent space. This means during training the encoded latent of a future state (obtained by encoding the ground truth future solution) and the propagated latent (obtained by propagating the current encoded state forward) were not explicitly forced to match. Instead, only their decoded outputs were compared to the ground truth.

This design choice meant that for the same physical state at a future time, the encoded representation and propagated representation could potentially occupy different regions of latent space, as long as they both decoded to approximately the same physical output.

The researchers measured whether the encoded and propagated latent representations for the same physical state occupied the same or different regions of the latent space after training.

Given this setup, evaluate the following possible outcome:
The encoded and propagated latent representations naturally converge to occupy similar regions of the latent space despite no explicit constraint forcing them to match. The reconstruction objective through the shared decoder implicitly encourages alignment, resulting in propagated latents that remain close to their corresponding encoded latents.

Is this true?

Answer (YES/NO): NO